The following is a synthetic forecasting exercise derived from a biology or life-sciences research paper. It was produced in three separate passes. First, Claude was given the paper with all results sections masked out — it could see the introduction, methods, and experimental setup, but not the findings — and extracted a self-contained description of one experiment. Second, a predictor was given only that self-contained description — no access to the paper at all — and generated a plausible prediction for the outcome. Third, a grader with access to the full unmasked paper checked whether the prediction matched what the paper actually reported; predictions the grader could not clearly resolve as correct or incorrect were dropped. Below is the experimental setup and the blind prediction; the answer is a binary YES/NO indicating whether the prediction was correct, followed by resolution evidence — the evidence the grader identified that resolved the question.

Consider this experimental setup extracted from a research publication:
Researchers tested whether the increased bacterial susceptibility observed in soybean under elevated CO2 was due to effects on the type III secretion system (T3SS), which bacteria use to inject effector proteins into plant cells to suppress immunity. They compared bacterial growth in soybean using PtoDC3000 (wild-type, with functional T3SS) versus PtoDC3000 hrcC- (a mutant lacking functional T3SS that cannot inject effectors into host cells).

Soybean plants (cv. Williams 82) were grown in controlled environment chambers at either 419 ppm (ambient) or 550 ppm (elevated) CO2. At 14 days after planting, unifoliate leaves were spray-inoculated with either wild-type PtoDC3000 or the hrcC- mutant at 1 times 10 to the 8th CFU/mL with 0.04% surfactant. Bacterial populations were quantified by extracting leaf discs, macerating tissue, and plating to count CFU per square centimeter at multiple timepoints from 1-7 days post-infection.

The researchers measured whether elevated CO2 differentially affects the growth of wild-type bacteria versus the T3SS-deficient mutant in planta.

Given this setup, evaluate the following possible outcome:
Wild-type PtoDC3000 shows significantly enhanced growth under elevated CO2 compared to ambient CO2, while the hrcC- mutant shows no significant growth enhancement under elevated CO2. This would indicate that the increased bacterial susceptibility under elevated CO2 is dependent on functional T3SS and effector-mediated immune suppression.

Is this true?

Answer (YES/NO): NO